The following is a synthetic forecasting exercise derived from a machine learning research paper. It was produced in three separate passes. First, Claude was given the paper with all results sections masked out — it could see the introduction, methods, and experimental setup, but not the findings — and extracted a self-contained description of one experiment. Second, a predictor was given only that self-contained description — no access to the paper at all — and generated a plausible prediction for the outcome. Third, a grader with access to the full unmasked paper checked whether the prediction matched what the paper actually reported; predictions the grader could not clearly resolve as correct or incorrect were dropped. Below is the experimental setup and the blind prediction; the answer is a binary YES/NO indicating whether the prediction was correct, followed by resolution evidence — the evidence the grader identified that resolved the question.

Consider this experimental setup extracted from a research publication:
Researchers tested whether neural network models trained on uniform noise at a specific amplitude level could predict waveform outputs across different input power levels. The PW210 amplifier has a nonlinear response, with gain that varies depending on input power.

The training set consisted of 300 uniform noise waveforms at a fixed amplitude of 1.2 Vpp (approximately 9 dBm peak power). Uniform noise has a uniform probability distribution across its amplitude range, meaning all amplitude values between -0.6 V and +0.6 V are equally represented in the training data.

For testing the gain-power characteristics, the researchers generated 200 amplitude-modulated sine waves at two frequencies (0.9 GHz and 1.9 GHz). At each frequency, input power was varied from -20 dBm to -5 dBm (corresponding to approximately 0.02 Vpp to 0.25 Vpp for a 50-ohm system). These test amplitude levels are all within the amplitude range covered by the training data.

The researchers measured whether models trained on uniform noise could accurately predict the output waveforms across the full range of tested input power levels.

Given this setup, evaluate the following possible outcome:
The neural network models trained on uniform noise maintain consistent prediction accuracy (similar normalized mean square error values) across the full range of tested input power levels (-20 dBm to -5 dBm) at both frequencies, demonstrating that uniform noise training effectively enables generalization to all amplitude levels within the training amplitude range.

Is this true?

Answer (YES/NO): NO